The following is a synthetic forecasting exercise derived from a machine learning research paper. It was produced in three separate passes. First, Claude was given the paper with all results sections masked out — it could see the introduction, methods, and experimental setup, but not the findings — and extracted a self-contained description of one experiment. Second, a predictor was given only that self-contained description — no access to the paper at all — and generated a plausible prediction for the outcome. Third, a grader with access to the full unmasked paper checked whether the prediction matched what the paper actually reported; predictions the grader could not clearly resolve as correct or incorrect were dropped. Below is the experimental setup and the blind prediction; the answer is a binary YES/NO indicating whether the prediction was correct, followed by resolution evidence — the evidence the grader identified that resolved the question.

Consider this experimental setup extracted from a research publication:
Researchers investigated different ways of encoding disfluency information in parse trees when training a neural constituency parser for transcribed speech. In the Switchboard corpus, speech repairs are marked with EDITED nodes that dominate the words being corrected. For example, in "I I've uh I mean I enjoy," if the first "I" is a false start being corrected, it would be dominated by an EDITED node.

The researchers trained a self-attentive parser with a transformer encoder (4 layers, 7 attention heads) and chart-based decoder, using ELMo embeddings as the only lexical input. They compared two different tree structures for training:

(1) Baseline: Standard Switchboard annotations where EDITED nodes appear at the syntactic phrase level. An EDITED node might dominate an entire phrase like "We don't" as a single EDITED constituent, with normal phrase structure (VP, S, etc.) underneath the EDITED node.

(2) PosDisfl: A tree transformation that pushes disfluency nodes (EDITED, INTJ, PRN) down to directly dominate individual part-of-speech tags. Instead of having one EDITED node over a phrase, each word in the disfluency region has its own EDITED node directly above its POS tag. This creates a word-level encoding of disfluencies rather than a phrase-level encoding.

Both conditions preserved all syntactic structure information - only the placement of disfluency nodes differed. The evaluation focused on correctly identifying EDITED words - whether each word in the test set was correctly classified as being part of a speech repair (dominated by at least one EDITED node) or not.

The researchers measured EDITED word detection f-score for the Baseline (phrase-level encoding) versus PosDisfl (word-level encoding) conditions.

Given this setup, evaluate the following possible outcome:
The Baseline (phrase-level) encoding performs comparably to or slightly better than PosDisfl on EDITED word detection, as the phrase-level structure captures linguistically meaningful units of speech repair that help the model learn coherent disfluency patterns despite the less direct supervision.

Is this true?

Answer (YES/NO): NO